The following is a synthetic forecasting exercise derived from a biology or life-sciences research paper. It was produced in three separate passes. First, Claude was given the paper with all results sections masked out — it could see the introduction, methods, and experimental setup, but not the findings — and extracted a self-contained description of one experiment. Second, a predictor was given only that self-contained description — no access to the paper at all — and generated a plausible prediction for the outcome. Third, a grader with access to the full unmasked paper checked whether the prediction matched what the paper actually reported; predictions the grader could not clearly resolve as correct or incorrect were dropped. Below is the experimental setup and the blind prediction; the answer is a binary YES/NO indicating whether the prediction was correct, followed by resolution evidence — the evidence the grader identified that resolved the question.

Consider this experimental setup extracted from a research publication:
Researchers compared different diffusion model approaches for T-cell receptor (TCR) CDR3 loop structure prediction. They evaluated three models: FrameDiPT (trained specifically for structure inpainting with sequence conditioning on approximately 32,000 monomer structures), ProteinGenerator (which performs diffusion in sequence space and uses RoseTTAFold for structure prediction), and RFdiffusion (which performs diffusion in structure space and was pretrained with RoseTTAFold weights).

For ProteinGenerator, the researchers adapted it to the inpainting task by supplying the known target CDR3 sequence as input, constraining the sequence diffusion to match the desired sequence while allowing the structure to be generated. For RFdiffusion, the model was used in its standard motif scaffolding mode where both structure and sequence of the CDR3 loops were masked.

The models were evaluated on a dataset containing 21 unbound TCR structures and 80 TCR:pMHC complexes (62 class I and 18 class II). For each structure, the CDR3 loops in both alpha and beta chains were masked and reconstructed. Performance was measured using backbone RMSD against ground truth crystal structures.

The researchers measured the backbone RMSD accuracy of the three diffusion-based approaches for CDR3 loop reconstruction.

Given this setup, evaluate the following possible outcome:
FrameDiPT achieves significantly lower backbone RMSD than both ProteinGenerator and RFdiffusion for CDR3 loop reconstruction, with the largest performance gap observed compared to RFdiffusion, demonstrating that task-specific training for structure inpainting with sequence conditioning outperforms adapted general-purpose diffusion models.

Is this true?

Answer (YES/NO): NO